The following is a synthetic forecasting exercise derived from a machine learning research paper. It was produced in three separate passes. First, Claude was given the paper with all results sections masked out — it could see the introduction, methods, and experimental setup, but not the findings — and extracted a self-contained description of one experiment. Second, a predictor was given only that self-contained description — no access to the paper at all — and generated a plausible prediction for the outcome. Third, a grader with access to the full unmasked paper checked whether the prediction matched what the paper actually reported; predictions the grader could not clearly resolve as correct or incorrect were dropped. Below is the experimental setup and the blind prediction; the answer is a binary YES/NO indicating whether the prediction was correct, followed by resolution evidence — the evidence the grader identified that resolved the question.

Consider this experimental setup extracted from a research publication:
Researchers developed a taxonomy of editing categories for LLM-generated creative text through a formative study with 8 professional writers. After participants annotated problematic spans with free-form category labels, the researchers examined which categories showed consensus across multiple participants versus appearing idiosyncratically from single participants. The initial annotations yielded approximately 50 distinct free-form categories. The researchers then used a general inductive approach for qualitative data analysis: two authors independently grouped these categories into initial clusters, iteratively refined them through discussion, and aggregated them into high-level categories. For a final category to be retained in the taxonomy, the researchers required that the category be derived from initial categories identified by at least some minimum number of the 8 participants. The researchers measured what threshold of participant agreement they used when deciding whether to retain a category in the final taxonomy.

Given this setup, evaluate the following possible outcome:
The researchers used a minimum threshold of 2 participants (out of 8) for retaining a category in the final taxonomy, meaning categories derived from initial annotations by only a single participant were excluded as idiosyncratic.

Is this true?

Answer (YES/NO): NO